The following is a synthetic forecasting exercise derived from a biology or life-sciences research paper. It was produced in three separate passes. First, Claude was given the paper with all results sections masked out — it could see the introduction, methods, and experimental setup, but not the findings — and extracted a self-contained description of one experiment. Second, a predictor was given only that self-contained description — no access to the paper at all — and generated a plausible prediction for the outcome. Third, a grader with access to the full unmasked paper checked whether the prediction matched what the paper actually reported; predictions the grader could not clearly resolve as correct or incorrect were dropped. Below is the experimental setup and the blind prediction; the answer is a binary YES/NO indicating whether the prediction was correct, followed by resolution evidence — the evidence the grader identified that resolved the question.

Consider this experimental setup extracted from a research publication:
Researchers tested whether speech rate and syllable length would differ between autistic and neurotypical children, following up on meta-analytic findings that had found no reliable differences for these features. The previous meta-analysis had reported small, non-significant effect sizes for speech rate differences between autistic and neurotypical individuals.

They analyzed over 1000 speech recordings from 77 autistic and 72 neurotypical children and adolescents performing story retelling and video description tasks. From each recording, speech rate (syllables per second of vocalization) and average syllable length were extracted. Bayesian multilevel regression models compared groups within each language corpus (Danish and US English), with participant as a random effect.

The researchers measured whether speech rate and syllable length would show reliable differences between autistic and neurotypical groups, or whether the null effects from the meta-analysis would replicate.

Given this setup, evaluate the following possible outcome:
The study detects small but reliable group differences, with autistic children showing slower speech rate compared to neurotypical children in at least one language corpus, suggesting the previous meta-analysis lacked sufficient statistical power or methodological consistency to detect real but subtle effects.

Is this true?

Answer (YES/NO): YES